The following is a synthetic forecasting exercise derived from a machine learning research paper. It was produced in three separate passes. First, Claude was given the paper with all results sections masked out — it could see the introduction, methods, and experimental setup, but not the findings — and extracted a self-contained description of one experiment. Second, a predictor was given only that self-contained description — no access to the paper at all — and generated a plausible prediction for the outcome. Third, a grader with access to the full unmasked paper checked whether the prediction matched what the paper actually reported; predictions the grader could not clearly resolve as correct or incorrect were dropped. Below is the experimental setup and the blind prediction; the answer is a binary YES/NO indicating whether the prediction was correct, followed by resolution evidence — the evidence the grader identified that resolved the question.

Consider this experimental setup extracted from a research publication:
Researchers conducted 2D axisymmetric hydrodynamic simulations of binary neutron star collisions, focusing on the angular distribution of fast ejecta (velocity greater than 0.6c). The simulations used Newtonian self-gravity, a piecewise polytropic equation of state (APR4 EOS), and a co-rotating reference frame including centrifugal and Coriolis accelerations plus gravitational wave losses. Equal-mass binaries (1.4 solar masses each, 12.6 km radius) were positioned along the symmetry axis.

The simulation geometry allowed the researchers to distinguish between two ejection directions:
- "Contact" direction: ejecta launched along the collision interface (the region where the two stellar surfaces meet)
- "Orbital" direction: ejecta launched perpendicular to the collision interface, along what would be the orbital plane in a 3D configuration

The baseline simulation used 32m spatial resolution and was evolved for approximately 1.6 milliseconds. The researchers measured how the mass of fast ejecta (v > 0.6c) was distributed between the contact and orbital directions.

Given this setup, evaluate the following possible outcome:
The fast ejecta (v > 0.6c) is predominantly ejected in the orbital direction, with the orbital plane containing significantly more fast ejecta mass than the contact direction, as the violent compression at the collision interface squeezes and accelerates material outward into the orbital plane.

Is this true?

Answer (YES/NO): NO